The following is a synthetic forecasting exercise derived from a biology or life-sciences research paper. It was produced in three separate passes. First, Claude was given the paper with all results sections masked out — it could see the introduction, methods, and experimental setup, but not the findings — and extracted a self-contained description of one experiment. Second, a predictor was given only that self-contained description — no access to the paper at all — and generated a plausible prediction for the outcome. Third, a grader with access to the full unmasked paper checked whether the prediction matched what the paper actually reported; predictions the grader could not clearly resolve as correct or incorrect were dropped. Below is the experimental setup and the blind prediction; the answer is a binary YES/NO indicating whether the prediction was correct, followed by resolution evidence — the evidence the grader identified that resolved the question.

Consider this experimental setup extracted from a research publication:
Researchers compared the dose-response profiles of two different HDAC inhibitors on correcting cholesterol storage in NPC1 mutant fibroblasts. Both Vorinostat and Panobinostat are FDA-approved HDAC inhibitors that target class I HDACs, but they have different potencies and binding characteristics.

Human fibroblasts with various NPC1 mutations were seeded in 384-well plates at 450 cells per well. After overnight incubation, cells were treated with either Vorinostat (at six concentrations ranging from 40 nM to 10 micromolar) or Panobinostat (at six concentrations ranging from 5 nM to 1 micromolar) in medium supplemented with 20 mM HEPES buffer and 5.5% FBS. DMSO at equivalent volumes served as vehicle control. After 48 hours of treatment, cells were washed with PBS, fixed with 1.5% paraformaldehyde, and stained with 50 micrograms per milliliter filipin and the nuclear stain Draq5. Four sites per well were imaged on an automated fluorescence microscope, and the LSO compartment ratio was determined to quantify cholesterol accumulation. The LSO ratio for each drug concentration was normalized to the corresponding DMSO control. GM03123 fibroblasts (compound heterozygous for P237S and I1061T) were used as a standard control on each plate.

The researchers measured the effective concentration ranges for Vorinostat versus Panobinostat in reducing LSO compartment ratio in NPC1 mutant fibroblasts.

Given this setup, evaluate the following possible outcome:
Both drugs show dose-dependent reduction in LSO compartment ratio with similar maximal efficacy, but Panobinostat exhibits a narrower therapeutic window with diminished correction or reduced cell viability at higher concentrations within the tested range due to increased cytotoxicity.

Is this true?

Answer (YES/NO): NO